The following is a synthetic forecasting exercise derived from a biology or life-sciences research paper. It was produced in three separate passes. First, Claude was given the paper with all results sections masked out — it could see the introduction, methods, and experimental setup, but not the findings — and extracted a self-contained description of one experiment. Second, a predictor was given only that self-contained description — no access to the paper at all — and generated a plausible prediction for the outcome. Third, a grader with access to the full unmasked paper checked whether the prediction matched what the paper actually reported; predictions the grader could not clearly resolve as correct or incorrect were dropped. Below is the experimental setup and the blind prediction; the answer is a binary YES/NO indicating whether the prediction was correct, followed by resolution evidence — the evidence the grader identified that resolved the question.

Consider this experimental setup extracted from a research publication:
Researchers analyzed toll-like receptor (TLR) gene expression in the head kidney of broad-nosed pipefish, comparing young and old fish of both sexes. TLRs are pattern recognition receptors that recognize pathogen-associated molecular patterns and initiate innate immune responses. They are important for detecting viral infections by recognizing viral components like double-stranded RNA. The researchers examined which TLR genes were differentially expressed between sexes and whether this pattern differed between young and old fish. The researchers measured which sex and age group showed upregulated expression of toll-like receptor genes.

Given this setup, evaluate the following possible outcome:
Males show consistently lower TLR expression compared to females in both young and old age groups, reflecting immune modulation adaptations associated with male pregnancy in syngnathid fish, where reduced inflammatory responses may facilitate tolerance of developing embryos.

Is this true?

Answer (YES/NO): NO